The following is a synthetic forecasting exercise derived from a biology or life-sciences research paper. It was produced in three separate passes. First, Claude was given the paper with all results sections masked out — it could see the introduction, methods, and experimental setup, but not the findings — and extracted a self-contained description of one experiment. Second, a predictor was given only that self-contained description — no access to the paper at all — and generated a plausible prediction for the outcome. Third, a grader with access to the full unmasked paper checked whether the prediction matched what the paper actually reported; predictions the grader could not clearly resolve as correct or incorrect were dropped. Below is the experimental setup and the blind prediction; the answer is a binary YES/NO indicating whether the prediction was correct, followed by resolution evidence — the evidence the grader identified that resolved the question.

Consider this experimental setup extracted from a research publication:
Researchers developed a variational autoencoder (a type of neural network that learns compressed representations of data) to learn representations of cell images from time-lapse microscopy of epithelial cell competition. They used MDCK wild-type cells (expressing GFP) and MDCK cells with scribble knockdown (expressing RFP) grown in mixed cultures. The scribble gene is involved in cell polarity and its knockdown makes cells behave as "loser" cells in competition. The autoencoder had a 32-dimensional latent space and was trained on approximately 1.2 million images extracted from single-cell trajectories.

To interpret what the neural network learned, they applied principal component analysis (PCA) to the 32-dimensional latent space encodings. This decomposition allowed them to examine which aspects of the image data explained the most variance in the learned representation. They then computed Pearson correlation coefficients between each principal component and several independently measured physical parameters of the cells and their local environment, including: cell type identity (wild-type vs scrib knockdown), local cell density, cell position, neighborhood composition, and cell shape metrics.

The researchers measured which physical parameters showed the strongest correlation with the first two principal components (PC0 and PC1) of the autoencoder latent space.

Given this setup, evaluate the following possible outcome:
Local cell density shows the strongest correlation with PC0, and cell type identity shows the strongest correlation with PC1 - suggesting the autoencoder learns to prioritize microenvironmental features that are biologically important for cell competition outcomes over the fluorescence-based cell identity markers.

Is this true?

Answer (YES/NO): NO